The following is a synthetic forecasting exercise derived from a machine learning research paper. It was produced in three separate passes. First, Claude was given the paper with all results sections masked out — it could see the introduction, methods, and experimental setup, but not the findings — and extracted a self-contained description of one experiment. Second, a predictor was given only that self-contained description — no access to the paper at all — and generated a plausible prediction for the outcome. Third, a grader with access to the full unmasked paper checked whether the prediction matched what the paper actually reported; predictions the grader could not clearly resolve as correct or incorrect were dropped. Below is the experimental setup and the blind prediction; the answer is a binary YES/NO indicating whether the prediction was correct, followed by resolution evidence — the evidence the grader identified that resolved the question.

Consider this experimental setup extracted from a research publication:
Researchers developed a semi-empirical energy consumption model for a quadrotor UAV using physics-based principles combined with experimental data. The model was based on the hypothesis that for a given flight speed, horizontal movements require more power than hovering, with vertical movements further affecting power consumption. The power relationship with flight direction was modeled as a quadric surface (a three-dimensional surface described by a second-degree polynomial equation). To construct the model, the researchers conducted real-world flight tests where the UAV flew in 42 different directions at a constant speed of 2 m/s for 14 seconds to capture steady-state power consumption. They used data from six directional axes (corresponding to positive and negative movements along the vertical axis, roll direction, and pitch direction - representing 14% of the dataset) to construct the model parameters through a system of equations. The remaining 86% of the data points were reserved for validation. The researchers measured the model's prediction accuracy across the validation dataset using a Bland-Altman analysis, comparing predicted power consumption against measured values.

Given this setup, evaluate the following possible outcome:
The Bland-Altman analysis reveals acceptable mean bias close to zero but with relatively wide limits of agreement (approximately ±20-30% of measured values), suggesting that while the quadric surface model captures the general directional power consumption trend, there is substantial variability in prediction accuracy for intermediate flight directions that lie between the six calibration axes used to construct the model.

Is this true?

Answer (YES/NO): NO